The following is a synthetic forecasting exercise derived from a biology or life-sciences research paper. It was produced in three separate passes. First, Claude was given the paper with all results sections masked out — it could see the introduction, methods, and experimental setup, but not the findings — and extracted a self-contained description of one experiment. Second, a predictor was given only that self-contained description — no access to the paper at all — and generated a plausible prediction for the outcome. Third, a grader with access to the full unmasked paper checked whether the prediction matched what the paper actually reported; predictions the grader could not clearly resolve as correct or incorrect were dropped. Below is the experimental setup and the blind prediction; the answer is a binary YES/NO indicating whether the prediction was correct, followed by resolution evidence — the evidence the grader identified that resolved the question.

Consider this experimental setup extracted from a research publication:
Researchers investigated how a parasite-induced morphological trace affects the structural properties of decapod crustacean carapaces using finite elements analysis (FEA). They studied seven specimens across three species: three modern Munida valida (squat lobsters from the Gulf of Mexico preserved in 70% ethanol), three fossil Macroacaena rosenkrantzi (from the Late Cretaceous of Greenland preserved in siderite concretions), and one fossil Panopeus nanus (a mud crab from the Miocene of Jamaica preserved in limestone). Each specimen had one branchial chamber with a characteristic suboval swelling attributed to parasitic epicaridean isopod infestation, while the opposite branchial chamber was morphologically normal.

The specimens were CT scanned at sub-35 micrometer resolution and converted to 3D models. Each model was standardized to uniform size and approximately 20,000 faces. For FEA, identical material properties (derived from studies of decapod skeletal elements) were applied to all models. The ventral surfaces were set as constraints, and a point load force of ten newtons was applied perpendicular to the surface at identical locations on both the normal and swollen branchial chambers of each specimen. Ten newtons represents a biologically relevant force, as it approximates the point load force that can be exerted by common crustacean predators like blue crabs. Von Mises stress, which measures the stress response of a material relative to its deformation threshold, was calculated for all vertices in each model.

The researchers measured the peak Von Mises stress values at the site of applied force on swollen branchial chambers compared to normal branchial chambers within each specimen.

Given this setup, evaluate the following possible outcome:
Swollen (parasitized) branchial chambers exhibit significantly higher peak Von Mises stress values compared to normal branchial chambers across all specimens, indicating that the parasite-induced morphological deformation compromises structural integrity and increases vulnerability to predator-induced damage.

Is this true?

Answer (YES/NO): NO